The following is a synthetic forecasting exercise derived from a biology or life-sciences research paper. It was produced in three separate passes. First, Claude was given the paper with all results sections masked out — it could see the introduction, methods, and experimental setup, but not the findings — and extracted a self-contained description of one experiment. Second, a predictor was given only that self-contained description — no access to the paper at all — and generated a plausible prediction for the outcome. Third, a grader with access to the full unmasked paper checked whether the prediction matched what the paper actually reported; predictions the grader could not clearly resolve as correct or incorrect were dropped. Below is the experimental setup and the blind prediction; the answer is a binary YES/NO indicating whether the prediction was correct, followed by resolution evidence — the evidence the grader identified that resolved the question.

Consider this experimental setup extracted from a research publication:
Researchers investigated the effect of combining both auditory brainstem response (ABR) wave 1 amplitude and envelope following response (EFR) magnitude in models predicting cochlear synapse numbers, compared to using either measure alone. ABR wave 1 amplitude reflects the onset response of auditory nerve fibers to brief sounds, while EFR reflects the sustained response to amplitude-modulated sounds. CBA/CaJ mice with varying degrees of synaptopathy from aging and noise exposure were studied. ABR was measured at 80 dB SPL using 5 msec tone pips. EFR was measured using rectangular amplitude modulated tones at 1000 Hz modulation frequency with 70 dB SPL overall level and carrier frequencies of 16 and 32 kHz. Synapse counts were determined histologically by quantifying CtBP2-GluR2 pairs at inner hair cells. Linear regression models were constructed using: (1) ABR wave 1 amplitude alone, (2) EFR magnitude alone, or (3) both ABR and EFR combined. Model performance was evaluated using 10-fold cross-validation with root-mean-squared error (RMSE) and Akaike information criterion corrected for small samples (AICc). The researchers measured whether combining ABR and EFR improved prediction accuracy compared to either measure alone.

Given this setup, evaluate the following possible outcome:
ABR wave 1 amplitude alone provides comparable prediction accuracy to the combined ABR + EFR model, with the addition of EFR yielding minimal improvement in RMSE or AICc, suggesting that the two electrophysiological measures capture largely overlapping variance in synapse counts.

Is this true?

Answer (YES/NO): NO